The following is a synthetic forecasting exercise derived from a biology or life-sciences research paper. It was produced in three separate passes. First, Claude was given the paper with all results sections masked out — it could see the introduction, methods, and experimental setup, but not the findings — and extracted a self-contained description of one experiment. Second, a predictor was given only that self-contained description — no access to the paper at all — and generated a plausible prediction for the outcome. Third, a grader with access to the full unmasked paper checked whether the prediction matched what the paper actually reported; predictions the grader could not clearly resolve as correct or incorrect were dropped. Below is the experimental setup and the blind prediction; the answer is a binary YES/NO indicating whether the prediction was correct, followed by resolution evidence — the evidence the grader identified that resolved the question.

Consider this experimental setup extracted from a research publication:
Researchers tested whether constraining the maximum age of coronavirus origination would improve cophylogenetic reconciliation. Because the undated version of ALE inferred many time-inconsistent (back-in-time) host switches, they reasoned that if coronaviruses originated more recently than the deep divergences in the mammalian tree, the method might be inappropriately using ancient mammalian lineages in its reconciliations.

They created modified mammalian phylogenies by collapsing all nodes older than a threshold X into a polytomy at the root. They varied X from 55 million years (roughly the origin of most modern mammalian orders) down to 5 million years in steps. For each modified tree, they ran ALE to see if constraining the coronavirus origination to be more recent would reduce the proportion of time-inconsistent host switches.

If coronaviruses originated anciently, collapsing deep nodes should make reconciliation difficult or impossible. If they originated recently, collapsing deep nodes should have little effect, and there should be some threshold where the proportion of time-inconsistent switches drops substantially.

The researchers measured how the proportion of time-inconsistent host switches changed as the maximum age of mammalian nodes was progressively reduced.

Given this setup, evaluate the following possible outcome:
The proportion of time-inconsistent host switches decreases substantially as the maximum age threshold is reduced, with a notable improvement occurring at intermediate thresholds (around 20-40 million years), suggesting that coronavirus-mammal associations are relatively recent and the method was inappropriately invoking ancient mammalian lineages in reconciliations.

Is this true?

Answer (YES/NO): NO